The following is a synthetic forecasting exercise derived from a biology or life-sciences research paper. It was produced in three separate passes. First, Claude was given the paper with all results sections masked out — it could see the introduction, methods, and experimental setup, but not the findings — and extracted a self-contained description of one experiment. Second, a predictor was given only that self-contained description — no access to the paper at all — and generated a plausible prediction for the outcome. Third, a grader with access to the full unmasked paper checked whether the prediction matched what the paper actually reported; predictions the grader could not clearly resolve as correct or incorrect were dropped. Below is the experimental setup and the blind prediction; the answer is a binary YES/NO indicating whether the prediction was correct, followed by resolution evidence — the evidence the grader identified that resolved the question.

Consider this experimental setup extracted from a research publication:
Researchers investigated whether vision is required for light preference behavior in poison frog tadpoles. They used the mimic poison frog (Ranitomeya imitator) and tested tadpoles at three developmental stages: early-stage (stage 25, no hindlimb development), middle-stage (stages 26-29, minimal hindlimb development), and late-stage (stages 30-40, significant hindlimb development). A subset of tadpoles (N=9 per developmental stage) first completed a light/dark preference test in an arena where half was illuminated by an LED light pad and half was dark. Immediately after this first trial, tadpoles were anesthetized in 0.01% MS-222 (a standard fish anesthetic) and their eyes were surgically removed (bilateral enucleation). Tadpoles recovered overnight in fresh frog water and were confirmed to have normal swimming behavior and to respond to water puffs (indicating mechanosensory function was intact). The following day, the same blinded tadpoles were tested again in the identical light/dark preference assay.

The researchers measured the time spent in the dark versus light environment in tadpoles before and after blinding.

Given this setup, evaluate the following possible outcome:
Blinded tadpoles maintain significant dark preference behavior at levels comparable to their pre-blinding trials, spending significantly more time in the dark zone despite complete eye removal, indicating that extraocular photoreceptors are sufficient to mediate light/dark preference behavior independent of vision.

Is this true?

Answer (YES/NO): NO